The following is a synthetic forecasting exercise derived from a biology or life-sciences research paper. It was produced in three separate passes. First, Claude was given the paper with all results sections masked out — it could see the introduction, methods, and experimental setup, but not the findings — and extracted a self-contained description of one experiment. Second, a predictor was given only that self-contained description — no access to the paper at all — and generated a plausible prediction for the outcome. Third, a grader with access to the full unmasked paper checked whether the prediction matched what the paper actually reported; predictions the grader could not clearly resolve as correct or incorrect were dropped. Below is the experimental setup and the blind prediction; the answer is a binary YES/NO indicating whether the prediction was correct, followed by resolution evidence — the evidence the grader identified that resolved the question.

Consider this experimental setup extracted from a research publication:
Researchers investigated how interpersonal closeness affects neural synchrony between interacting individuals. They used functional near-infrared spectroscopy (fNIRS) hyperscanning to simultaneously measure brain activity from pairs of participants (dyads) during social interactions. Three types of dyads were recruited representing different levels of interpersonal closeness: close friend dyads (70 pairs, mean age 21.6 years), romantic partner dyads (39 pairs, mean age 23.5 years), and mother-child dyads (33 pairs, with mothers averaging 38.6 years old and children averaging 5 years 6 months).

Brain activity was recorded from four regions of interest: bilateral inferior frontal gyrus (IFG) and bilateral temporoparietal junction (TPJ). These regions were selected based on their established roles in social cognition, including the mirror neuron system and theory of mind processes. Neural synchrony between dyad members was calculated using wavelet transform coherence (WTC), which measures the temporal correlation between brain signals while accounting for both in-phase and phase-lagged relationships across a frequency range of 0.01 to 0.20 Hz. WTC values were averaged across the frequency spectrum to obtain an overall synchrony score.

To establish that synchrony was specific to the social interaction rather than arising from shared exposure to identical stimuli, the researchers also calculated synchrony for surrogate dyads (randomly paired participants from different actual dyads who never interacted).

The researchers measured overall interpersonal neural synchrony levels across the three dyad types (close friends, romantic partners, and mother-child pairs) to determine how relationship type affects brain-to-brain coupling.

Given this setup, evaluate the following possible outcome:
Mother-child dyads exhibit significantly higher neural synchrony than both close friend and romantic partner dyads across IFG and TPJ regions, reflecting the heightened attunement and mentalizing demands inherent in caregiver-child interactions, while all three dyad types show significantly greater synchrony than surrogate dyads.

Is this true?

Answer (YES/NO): NO